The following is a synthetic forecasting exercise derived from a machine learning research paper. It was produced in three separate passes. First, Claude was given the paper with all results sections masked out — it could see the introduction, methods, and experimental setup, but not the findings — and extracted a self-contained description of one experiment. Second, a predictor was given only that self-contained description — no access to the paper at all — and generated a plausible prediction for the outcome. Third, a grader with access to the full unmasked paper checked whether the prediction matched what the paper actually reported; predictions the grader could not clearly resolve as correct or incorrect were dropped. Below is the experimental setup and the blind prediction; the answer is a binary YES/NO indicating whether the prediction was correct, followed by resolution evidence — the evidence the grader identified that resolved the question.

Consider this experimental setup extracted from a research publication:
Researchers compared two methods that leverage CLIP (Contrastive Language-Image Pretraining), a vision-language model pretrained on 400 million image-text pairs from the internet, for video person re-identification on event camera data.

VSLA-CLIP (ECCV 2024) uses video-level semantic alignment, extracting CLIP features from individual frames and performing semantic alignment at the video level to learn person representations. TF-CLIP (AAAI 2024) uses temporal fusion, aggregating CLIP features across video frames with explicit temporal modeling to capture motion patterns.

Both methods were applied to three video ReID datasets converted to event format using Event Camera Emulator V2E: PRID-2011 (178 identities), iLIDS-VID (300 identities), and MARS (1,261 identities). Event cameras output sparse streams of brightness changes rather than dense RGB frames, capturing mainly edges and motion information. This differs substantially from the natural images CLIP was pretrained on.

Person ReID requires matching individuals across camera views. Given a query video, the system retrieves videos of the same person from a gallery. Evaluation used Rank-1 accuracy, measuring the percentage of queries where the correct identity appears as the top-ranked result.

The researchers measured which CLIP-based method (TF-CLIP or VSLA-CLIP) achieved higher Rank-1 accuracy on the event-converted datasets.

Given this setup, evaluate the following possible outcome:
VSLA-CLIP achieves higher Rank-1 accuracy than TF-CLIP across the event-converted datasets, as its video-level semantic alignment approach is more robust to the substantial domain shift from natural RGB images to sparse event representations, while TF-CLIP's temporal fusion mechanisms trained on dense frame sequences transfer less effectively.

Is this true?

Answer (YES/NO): NO